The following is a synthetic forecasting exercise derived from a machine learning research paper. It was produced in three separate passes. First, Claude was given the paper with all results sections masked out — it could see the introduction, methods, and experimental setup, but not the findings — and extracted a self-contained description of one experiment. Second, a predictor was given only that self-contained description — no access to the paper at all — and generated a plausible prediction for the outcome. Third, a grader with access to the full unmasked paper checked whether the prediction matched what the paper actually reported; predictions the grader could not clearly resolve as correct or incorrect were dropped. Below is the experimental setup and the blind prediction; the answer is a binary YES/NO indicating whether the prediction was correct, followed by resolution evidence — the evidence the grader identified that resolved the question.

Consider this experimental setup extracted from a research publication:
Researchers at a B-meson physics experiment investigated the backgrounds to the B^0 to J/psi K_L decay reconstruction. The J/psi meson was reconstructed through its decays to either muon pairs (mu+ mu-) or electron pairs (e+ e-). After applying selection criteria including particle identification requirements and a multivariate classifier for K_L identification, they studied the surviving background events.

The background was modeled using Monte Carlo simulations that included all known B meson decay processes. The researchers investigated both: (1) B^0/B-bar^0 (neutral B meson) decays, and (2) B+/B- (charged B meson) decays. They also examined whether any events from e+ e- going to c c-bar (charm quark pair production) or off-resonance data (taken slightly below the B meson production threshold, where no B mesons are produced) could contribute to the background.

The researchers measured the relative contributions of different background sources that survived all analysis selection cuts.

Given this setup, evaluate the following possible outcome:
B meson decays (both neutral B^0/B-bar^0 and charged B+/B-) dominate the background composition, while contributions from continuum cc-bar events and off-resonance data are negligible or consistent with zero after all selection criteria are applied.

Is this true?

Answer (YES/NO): YES